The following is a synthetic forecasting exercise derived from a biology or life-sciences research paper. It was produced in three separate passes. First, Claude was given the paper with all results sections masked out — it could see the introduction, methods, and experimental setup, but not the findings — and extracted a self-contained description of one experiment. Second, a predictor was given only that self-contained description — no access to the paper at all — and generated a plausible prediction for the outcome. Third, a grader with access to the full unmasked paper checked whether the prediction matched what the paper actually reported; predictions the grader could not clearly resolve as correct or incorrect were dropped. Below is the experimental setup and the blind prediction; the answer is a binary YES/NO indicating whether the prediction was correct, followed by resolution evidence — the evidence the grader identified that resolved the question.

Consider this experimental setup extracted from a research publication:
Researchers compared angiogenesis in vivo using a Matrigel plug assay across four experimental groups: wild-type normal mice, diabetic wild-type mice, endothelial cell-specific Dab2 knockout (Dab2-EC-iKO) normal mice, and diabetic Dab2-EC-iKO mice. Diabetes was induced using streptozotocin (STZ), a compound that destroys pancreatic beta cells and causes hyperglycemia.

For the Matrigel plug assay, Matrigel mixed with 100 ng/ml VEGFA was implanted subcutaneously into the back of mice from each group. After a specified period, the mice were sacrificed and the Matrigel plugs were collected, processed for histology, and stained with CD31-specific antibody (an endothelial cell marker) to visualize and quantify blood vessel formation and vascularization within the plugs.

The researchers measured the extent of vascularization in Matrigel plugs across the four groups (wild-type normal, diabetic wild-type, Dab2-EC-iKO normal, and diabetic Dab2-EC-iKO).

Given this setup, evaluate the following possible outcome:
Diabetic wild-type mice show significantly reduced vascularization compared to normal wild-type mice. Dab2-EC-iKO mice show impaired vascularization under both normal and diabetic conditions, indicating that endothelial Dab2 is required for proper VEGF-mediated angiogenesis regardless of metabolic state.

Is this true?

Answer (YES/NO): YES